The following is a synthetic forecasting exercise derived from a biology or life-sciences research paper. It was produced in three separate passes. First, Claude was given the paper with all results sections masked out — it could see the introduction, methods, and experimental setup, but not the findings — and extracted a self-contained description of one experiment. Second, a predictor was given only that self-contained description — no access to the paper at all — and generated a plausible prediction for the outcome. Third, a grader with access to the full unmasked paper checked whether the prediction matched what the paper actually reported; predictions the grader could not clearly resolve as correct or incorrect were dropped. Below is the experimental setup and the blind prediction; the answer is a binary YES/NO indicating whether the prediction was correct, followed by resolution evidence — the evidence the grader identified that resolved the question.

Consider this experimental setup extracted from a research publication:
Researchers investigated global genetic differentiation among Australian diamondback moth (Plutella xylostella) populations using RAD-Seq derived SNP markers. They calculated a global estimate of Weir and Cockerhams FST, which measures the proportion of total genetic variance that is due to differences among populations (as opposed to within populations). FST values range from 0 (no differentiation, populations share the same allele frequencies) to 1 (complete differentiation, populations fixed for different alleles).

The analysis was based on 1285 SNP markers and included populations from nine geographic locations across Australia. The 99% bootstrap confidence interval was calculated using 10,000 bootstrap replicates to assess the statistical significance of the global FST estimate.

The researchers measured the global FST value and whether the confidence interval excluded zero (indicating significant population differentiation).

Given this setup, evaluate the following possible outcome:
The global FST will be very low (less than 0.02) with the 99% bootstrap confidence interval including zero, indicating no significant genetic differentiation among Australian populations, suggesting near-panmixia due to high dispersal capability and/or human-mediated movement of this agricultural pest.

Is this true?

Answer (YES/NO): NO